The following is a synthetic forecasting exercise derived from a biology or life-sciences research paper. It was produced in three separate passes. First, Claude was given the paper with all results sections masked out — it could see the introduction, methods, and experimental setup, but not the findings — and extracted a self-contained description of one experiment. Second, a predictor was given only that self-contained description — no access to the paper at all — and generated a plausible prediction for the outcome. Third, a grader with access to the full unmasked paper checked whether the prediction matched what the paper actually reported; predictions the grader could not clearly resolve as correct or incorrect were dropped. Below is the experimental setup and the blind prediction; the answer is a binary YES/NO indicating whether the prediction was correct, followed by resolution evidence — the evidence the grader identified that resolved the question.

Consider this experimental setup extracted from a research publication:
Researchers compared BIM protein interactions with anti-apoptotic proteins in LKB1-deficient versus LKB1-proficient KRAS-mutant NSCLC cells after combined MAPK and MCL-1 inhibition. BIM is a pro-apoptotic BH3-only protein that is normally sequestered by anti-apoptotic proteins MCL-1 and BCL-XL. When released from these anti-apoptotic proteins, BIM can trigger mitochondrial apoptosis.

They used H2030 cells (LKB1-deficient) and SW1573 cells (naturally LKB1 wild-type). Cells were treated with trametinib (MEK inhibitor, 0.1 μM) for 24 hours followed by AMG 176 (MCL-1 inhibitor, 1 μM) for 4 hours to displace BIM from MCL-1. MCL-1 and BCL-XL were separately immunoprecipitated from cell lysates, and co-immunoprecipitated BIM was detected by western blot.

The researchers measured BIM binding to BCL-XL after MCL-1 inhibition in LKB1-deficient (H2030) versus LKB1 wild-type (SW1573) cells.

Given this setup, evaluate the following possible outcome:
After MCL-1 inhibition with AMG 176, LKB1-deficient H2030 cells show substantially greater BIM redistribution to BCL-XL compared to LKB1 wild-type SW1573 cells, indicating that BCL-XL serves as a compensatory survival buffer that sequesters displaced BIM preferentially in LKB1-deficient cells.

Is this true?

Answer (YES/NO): NO